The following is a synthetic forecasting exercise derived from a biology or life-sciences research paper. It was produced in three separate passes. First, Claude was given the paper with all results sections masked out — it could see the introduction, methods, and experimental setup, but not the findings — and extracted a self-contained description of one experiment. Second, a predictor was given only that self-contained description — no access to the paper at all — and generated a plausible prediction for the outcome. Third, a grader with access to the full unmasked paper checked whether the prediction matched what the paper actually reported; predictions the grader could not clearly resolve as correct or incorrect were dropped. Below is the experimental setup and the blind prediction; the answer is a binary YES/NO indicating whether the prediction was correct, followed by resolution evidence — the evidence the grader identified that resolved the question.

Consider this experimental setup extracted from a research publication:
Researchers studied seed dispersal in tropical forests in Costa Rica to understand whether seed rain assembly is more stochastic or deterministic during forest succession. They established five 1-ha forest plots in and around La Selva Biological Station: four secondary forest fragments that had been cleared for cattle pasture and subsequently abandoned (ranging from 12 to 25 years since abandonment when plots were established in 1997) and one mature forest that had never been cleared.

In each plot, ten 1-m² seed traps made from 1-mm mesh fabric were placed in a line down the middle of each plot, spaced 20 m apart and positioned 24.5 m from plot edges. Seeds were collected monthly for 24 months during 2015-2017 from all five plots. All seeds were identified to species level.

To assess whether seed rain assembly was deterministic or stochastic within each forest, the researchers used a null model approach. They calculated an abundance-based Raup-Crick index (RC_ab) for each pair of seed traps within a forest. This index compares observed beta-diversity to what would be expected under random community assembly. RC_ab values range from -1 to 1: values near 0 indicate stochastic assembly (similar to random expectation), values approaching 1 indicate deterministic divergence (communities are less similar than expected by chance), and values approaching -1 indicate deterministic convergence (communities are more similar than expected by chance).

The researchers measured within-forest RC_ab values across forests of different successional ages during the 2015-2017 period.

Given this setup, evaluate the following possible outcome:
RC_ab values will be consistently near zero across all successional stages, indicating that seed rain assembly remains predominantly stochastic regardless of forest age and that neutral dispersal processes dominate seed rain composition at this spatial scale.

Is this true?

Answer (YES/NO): NO